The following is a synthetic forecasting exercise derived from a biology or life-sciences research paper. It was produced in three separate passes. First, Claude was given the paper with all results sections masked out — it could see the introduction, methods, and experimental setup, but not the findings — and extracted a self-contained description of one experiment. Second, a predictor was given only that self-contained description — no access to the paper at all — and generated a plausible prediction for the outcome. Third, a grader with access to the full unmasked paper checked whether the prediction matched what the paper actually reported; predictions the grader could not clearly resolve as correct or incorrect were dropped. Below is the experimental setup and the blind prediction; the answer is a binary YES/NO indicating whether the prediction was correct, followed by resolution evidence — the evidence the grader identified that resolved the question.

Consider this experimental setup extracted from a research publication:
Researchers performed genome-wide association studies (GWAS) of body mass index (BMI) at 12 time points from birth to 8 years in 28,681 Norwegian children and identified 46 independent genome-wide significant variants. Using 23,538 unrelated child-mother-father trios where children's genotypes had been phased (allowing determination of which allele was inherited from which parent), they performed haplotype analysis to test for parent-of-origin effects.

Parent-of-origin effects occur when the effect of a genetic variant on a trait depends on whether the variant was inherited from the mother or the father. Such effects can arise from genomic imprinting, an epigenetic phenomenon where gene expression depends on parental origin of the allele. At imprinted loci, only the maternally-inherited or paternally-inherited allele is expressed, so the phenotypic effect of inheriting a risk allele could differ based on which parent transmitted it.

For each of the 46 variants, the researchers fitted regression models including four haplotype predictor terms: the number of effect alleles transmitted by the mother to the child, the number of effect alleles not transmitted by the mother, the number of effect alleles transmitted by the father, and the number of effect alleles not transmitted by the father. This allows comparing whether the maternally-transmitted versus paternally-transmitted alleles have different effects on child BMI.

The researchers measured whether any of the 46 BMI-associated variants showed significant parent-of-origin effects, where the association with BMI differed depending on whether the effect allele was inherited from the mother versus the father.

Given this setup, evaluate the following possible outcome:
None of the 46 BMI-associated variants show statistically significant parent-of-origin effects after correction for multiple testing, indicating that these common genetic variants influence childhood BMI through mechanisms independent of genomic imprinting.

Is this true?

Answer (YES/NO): NO